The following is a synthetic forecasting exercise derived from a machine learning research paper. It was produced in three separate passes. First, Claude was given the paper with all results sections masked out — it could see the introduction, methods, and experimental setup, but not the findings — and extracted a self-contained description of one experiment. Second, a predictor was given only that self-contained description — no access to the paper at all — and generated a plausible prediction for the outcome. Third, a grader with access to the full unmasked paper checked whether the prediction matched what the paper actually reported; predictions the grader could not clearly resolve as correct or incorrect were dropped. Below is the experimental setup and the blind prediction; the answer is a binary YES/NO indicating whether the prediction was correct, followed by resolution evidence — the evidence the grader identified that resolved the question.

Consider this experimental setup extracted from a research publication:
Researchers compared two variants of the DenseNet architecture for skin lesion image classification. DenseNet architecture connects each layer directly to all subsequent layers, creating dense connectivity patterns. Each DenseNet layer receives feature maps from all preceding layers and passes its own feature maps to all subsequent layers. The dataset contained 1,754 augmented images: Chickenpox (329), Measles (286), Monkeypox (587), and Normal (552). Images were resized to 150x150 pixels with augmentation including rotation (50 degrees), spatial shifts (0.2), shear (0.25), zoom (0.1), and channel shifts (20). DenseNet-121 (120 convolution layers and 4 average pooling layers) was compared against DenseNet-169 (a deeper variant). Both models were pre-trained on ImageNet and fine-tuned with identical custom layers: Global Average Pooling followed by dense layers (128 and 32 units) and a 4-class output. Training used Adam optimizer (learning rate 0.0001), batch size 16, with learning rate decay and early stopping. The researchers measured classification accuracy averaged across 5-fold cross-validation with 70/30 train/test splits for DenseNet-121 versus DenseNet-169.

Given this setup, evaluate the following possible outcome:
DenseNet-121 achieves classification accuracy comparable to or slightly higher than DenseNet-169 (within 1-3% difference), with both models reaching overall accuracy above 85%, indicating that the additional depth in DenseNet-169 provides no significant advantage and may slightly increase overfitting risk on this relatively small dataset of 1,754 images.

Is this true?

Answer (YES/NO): NO